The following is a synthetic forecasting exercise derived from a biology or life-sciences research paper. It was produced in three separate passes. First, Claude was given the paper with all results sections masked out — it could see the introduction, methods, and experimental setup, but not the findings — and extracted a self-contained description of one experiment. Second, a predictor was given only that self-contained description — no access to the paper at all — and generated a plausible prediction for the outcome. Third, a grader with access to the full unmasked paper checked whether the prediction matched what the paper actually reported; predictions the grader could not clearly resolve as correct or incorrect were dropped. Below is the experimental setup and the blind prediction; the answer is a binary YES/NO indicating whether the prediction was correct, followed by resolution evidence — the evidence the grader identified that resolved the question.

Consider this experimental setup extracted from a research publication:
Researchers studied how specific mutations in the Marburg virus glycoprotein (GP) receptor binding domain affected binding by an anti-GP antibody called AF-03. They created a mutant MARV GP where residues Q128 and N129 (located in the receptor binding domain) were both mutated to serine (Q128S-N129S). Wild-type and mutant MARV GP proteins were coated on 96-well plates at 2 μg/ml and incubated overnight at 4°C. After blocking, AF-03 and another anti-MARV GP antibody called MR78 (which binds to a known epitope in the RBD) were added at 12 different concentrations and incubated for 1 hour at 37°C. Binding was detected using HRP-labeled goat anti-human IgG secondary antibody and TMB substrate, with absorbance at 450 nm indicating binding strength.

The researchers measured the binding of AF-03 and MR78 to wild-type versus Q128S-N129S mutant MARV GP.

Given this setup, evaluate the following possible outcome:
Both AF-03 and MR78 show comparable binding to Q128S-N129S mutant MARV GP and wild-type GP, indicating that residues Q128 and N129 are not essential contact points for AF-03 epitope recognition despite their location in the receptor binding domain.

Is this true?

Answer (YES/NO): NO